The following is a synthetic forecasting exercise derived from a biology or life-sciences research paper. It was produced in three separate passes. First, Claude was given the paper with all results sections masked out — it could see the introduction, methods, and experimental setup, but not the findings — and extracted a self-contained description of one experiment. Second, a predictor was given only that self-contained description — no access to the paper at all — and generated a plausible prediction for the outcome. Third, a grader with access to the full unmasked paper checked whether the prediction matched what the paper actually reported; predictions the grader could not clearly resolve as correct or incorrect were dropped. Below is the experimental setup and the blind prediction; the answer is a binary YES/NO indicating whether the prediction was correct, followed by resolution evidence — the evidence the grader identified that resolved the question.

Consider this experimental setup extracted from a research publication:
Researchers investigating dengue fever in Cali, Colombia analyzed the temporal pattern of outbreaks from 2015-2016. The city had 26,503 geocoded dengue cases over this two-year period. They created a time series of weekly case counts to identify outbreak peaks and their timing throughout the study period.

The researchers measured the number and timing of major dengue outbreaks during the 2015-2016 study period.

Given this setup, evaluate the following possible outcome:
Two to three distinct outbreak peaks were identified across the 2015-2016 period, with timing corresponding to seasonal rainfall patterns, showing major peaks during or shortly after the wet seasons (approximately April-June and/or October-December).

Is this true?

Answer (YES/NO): NO